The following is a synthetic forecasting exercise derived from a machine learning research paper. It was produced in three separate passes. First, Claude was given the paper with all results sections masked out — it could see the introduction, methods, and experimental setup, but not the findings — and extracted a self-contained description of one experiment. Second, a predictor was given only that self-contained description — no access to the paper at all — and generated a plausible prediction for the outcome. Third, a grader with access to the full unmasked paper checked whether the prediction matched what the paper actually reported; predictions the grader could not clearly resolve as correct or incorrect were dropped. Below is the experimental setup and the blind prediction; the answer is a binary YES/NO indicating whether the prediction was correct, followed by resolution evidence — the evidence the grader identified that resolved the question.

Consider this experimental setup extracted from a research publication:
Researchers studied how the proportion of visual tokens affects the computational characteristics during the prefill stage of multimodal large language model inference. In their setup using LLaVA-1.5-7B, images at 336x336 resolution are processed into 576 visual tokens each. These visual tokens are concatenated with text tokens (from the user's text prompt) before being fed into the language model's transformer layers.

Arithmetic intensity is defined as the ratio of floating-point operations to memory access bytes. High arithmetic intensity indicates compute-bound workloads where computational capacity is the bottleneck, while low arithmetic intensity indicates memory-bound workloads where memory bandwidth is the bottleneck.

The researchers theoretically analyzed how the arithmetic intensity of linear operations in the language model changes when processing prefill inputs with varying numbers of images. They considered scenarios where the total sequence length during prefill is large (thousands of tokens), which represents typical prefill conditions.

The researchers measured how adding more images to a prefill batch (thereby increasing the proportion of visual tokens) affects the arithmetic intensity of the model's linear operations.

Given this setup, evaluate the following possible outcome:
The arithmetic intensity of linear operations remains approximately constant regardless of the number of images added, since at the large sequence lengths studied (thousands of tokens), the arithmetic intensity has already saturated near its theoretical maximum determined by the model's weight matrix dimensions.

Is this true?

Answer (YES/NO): NO